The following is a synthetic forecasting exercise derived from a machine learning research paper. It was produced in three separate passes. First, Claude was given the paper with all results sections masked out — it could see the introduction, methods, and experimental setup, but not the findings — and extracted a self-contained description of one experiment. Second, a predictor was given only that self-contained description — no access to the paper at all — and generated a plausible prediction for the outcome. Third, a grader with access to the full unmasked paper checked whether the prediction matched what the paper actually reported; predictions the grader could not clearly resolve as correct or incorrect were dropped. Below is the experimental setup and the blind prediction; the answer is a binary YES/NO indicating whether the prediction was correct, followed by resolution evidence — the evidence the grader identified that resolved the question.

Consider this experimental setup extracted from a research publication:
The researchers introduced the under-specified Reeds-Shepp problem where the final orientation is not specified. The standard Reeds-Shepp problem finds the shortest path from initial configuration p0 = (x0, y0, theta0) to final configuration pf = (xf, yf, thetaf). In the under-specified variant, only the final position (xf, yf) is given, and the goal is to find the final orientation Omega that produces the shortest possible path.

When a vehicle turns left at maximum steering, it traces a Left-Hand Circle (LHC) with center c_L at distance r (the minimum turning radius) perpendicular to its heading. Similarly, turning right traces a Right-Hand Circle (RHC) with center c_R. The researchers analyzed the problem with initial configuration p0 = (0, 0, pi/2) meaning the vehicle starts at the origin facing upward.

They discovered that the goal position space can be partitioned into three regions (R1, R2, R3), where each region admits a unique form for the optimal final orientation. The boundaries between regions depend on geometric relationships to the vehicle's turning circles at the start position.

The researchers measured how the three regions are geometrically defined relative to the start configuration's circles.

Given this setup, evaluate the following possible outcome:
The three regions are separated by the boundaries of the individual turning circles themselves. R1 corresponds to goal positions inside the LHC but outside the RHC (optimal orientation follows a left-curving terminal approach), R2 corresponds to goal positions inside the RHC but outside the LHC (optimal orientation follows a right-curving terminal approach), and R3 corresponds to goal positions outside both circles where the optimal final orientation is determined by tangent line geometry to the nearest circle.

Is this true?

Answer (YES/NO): NO